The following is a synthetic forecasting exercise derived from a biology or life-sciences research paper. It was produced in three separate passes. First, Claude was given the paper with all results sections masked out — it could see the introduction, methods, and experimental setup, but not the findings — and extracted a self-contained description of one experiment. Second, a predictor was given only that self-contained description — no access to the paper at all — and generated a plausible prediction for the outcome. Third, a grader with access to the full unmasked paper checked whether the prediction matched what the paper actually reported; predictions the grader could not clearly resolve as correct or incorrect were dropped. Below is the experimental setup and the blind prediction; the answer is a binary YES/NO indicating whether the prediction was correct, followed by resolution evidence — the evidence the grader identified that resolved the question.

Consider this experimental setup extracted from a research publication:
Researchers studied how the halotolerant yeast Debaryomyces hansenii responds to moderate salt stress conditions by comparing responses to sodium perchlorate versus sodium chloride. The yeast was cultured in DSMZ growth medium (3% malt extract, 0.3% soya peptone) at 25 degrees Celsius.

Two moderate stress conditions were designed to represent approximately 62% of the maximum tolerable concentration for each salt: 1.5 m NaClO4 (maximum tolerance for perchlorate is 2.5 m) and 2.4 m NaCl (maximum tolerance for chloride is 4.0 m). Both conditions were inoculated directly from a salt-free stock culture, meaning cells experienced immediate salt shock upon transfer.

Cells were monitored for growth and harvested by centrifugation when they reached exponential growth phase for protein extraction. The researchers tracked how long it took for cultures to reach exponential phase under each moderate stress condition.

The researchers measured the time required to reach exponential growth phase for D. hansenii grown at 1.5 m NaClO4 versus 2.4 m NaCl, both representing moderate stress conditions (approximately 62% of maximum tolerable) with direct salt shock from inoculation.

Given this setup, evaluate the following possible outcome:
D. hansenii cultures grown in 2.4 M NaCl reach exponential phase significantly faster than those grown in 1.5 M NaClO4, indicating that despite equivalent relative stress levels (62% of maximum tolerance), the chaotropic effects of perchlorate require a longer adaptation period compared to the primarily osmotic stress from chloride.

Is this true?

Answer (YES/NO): NO